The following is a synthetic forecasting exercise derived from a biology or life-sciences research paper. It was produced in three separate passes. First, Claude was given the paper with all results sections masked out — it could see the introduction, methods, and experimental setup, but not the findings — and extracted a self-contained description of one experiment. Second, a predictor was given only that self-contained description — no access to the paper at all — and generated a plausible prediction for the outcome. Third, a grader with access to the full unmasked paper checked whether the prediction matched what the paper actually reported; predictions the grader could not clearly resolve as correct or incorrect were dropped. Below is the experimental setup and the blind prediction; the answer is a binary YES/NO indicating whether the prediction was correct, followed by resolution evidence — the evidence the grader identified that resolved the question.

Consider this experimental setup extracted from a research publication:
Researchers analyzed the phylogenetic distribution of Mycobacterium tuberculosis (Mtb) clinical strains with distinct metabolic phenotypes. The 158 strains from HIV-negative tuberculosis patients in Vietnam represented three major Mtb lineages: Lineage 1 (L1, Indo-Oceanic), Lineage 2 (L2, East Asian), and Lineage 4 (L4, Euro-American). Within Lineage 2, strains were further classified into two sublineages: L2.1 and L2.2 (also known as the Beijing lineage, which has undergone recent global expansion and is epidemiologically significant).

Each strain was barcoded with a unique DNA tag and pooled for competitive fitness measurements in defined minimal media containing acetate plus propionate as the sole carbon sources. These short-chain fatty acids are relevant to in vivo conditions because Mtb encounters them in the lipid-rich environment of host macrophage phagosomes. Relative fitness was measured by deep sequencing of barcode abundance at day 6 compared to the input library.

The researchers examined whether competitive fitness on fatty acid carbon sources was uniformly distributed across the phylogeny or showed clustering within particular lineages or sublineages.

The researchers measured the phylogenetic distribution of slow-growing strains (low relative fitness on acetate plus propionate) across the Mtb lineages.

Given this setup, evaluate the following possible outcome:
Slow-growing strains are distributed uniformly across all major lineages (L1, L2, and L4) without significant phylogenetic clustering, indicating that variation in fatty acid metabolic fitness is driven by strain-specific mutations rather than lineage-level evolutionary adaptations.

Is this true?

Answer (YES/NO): NO